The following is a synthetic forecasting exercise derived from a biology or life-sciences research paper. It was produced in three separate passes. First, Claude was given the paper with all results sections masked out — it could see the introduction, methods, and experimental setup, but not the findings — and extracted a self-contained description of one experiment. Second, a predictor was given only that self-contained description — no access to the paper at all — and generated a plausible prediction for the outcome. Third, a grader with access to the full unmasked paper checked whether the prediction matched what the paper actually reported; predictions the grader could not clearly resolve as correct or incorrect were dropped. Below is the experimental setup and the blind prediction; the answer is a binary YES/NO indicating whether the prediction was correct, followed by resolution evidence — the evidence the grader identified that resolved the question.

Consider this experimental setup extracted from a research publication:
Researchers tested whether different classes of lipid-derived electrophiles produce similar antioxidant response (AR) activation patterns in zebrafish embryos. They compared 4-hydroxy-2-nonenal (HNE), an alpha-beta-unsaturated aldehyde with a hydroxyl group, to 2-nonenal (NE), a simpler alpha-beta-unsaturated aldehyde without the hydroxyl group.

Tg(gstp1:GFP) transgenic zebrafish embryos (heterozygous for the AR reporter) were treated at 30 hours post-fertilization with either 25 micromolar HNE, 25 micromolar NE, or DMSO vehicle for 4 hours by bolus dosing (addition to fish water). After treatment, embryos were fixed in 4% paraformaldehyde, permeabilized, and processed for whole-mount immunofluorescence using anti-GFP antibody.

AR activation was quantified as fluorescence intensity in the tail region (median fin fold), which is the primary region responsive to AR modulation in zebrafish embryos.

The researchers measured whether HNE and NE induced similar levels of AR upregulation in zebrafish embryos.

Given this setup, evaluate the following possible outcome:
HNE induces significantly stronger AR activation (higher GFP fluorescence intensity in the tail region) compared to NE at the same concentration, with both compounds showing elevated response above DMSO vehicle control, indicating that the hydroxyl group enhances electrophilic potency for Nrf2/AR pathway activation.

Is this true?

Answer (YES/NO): NO